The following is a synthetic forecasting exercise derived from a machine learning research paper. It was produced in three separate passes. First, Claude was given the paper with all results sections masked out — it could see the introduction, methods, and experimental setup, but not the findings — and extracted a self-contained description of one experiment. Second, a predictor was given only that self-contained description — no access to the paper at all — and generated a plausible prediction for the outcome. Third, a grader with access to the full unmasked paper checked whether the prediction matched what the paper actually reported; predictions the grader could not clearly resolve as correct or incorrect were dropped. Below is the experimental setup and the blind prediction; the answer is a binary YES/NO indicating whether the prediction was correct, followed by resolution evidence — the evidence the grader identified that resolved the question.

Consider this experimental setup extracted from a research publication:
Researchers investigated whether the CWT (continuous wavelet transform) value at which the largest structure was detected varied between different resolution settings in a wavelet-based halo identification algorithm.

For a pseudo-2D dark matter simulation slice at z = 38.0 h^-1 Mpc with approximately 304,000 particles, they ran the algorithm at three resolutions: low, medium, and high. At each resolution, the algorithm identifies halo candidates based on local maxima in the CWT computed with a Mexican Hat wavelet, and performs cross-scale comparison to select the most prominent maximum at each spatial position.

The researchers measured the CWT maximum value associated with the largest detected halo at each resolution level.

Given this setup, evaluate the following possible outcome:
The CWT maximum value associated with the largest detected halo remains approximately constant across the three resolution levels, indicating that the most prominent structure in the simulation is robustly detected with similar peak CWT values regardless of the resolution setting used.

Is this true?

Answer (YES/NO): NO